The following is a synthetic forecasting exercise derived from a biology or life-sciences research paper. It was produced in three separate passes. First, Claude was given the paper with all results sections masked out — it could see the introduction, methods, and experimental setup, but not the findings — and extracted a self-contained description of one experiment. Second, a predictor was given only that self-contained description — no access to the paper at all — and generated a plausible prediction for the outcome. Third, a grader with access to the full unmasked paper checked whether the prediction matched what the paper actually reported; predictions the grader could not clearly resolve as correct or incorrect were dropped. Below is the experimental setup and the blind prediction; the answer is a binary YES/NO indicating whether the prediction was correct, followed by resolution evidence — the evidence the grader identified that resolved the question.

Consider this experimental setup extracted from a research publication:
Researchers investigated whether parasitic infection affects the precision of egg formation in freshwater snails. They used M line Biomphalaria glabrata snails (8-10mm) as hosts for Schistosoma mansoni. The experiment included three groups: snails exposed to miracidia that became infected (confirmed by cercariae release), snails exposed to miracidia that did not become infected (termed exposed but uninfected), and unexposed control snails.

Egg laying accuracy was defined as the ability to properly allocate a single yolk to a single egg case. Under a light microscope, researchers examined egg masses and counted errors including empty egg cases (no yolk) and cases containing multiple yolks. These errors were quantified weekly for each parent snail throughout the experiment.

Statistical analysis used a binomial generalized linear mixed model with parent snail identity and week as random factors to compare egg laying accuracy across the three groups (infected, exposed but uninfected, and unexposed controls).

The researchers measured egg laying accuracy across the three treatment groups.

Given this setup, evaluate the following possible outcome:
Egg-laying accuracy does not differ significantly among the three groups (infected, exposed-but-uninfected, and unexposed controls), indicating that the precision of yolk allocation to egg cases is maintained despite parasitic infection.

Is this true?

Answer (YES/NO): NO